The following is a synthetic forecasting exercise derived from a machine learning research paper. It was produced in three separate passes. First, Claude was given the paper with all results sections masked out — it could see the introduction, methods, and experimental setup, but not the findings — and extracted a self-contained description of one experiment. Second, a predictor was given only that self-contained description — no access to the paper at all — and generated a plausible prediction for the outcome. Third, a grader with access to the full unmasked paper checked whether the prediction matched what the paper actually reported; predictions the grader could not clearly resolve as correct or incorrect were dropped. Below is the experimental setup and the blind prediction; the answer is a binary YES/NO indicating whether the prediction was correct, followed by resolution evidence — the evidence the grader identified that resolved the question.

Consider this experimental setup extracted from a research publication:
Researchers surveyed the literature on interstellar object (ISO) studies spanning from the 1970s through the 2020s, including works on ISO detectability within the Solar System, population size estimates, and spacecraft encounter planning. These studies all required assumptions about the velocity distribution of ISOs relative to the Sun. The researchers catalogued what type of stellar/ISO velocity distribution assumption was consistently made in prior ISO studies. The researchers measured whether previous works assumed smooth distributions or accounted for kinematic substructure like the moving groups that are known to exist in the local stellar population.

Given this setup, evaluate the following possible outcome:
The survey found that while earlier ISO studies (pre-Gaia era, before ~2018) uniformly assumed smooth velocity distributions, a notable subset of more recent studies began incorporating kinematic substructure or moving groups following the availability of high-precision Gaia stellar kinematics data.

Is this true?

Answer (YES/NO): NO